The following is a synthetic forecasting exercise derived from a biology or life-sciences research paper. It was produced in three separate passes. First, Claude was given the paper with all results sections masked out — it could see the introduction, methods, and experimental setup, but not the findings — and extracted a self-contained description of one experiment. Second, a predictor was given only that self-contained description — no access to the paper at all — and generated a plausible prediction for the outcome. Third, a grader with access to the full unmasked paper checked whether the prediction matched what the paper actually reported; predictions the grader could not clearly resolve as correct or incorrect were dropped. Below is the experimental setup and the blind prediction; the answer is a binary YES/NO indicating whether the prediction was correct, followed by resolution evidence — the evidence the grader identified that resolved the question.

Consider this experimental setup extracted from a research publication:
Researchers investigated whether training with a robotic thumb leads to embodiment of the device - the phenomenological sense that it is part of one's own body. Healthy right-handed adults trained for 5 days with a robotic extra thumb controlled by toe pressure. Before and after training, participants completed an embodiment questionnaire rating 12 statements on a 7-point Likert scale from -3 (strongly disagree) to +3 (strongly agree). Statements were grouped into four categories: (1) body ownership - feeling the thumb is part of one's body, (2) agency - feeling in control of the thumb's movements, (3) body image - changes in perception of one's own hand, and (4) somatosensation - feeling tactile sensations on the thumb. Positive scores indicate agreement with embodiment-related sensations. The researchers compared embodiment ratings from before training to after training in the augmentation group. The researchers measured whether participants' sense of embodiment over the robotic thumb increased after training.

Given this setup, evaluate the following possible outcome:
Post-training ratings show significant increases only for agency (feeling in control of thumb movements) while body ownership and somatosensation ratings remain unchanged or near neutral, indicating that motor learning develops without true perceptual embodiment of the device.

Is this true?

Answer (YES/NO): NO